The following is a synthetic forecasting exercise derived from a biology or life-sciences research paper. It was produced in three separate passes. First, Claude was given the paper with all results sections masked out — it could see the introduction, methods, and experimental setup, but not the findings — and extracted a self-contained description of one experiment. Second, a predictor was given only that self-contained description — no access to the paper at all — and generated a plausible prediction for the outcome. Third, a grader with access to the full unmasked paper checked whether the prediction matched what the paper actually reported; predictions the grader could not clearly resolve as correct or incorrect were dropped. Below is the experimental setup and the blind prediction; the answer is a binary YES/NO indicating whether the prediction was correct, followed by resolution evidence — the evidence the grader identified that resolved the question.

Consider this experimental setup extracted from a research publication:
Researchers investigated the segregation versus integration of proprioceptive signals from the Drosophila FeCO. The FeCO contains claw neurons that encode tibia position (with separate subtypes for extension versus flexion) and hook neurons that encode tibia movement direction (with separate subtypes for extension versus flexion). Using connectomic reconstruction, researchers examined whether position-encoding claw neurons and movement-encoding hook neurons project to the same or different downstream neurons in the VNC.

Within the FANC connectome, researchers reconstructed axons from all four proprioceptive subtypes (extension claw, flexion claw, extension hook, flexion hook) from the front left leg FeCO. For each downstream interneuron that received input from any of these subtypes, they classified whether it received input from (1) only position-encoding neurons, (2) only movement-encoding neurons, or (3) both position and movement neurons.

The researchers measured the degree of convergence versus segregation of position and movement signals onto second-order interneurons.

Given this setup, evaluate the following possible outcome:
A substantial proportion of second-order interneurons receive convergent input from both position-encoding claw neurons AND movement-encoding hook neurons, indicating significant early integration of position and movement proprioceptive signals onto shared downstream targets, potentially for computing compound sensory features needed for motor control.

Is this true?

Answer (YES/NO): NO